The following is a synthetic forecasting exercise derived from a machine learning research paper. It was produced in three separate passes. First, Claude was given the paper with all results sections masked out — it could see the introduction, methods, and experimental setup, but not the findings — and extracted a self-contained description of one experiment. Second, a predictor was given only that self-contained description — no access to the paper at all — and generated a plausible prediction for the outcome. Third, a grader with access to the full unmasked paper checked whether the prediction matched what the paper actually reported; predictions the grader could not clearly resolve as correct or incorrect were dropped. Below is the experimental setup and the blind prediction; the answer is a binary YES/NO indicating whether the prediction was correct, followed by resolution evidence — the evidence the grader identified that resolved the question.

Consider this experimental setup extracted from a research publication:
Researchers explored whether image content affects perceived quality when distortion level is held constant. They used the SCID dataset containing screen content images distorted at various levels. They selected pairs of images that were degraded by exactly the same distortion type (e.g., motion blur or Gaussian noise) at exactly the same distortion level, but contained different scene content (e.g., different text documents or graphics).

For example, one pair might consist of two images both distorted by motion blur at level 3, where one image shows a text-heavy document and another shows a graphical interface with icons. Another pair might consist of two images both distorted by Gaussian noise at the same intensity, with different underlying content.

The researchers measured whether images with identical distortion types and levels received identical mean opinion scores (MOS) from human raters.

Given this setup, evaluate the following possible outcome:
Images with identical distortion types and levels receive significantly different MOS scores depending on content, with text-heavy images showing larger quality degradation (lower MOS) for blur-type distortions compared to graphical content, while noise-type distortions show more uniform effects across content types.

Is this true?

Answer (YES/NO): NO